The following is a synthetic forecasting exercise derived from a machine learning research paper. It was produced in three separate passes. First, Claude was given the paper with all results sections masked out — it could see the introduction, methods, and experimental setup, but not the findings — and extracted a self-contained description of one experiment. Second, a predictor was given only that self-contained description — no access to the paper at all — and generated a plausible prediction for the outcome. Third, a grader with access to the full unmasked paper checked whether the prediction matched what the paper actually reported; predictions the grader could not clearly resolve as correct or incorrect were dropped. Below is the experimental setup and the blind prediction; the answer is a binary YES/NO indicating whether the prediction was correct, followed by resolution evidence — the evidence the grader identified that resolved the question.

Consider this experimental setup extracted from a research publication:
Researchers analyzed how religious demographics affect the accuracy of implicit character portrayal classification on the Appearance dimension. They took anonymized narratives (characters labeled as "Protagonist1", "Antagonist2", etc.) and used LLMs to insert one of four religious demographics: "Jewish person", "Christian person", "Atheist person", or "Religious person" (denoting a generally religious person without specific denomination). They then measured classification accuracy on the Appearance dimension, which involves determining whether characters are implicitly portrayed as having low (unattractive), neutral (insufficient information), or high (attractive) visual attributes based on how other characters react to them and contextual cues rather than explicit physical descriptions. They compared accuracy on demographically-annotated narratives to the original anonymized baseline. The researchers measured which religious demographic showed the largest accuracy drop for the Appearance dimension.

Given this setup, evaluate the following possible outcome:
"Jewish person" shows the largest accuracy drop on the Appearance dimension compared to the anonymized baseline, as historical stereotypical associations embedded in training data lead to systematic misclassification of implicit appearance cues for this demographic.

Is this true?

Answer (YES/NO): NO